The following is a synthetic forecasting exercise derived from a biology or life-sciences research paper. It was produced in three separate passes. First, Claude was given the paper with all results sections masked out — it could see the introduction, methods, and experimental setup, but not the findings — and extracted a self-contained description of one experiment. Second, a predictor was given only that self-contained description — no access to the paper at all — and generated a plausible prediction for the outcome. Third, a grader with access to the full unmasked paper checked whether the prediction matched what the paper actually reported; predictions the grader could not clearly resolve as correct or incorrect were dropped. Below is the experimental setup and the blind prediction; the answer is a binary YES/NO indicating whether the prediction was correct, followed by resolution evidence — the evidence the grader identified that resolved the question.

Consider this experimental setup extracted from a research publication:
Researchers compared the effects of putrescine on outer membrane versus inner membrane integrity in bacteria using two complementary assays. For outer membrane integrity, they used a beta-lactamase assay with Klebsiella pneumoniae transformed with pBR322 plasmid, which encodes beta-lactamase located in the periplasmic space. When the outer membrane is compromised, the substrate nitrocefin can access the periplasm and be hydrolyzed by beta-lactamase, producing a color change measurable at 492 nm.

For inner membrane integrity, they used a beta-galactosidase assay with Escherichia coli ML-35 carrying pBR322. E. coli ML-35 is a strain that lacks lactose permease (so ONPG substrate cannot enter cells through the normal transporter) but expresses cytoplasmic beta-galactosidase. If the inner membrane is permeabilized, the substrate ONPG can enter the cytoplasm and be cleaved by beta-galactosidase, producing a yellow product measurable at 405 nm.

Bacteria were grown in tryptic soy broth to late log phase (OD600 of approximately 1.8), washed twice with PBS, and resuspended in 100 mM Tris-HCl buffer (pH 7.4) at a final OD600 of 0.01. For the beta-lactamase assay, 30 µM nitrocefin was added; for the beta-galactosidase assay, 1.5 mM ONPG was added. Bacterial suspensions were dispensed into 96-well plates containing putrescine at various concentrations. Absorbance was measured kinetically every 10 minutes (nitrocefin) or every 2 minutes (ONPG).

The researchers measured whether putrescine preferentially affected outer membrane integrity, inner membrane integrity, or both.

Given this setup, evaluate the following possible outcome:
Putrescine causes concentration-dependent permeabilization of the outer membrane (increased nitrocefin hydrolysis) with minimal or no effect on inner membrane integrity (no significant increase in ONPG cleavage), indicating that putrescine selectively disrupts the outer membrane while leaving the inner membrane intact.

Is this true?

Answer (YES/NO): NO